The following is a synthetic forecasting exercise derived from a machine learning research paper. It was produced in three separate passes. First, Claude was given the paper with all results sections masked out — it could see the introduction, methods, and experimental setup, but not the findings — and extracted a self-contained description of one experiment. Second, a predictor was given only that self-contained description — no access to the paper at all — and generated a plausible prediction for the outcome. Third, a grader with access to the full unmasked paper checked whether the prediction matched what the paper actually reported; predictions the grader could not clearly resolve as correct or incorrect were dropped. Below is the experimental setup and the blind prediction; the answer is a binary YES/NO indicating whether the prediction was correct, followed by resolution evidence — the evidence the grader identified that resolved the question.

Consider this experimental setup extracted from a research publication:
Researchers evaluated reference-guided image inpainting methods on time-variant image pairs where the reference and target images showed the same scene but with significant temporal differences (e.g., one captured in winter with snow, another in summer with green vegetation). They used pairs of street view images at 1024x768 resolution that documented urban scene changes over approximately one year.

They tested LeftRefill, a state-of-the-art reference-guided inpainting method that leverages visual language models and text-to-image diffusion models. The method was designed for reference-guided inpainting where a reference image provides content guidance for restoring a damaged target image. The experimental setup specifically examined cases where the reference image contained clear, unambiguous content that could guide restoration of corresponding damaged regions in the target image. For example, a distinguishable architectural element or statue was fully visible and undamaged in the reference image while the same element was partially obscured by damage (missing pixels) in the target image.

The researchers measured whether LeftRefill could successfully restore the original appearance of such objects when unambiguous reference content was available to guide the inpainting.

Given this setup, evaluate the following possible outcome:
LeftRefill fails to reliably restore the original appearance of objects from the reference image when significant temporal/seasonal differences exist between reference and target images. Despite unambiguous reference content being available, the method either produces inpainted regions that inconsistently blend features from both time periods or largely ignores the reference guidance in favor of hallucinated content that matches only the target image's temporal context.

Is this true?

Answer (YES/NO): YES